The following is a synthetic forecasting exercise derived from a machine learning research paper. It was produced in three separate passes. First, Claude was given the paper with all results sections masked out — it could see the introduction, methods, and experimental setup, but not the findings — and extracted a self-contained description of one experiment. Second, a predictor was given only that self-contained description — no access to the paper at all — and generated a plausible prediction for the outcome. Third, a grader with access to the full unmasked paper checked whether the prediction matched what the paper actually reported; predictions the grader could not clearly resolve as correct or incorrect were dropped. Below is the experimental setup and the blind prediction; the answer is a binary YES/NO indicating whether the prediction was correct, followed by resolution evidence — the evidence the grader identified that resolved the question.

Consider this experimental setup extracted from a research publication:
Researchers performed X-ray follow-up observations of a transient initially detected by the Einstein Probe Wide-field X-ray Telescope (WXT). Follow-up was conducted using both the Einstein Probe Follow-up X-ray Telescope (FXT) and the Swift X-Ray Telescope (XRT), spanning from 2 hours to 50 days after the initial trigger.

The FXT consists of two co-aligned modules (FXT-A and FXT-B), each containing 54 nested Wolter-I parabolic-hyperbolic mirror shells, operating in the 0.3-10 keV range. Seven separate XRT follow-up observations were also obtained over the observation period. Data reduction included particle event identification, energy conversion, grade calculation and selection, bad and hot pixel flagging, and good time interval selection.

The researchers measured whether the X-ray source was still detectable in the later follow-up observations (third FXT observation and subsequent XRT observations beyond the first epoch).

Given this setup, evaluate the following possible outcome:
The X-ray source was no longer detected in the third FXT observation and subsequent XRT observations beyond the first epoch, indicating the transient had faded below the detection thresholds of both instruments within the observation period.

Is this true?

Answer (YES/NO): YES